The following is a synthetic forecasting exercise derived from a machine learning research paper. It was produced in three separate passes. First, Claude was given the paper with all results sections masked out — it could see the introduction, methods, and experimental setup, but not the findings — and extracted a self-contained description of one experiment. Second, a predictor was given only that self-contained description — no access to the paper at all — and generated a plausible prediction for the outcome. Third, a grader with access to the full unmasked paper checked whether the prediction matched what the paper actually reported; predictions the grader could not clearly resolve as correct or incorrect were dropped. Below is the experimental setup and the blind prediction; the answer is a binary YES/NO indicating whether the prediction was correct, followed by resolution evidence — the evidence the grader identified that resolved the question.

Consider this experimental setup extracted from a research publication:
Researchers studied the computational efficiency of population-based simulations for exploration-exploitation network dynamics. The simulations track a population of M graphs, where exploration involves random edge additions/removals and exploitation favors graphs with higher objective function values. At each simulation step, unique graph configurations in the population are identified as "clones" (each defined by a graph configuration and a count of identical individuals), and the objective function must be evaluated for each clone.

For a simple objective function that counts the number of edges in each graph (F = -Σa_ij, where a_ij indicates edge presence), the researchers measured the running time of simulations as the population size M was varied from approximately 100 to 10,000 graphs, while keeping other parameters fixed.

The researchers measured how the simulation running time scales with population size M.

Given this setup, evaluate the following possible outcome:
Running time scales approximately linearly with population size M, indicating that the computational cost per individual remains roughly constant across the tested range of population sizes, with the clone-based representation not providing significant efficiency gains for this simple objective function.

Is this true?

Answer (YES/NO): YES